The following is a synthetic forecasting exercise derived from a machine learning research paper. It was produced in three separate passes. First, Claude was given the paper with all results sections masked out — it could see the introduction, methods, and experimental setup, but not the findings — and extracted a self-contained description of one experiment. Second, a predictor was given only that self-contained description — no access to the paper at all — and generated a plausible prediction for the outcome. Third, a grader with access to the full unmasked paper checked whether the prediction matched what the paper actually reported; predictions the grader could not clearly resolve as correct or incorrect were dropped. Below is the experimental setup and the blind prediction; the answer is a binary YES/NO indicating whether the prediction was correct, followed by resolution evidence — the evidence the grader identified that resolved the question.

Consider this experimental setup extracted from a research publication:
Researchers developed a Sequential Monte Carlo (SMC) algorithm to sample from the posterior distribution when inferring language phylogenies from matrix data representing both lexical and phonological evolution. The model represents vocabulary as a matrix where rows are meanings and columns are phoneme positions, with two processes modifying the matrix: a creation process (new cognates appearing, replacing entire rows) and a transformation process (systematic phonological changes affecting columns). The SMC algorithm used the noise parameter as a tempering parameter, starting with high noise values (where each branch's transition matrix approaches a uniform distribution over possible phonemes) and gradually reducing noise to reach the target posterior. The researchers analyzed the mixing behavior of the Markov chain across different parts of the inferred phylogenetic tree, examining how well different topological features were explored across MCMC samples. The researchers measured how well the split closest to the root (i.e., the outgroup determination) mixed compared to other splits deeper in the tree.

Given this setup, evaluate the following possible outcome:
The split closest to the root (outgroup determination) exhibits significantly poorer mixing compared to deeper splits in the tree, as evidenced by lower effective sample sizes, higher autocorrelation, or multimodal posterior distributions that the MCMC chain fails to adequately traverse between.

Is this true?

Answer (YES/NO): YES